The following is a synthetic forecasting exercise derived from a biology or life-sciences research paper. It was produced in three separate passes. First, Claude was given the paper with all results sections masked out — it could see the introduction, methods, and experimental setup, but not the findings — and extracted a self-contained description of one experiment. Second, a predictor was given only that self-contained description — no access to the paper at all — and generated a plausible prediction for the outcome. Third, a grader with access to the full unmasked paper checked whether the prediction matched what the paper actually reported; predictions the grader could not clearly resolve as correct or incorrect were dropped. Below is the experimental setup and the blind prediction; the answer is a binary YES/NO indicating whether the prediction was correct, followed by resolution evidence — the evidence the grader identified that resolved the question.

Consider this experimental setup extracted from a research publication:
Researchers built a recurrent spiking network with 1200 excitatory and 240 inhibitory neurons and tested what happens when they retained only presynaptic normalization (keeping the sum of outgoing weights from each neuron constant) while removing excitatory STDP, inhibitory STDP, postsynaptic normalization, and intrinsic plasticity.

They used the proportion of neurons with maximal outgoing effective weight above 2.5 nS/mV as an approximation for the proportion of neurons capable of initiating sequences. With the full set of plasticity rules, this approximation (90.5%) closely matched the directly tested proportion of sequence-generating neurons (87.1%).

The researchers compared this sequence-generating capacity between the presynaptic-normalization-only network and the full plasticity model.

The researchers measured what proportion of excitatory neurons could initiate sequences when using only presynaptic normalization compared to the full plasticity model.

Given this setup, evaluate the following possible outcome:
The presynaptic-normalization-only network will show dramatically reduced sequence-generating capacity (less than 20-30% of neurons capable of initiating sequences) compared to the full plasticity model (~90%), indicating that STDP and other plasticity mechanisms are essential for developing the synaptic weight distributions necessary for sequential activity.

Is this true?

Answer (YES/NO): NO